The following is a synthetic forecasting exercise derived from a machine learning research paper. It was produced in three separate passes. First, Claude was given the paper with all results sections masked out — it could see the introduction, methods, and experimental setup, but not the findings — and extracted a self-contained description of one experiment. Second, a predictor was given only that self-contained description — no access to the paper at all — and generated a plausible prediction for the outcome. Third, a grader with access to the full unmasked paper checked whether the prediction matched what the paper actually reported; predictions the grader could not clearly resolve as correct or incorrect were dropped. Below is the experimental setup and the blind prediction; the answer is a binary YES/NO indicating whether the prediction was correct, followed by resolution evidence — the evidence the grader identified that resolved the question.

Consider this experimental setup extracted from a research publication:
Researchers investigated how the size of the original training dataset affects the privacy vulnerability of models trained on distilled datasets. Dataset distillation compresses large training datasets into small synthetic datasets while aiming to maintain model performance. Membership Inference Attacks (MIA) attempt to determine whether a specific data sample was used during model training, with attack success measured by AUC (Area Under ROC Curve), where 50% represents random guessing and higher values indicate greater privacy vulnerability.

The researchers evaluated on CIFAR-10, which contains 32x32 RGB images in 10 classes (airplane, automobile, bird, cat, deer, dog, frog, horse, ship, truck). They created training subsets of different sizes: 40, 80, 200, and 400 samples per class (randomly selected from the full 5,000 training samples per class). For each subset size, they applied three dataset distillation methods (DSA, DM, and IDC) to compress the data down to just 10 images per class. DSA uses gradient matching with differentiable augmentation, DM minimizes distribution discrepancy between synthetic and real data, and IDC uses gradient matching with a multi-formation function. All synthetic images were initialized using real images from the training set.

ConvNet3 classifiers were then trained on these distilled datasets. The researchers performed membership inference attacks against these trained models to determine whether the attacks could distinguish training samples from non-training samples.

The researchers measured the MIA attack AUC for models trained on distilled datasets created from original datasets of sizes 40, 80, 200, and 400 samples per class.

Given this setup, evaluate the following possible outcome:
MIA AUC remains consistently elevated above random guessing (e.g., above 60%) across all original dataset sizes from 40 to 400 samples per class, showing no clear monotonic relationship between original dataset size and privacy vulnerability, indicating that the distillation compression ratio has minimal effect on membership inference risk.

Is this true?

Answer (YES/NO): NO